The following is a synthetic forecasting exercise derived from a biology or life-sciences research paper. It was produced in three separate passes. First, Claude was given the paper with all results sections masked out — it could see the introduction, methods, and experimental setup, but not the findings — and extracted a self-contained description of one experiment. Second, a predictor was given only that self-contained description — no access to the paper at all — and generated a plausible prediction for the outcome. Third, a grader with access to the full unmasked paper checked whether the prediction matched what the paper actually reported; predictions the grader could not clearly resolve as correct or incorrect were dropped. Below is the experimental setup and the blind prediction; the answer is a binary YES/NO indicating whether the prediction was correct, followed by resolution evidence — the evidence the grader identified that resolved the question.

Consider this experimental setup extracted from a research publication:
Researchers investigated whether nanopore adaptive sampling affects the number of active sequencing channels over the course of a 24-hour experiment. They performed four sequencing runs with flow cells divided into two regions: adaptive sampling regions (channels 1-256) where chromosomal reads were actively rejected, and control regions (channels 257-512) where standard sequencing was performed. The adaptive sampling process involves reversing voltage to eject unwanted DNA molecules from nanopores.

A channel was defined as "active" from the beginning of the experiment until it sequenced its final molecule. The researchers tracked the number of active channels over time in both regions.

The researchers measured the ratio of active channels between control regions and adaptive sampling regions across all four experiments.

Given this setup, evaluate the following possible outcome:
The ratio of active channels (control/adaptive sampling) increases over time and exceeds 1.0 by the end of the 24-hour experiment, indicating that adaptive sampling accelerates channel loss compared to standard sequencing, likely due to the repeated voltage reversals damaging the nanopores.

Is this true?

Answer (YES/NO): YES